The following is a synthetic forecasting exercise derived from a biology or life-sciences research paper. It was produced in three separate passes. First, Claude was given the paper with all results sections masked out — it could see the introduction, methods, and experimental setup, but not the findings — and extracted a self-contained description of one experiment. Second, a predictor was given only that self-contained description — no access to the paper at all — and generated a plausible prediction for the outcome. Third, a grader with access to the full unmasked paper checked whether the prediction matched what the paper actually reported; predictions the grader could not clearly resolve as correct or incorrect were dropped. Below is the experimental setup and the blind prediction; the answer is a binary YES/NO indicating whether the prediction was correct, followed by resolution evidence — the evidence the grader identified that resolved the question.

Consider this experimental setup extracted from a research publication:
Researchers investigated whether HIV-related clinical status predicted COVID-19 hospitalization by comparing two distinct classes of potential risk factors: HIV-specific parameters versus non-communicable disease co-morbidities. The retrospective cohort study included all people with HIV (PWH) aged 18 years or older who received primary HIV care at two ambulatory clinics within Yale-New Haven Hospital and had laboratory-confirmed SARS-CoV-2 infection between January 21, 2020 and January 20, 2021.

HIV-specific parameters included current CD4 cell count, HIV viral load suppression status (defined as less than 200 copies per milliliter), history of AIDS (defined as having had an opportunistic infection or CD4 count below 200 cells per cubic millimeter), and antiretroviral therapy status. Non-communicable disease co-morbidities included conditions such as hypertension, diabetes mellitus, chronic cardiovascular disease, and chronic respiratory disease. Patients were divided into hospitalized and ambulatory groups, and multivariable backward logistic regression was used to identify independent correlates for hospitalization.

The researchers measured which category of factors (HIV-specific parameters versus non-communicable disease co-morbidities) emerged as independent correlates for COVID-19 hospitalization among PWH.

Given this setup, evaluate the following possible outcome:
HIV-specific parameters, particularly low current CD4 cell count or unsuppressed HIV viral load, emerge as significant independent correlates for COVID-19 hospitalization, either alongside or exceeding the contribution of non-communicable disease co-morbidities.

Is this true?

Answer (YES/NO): NO